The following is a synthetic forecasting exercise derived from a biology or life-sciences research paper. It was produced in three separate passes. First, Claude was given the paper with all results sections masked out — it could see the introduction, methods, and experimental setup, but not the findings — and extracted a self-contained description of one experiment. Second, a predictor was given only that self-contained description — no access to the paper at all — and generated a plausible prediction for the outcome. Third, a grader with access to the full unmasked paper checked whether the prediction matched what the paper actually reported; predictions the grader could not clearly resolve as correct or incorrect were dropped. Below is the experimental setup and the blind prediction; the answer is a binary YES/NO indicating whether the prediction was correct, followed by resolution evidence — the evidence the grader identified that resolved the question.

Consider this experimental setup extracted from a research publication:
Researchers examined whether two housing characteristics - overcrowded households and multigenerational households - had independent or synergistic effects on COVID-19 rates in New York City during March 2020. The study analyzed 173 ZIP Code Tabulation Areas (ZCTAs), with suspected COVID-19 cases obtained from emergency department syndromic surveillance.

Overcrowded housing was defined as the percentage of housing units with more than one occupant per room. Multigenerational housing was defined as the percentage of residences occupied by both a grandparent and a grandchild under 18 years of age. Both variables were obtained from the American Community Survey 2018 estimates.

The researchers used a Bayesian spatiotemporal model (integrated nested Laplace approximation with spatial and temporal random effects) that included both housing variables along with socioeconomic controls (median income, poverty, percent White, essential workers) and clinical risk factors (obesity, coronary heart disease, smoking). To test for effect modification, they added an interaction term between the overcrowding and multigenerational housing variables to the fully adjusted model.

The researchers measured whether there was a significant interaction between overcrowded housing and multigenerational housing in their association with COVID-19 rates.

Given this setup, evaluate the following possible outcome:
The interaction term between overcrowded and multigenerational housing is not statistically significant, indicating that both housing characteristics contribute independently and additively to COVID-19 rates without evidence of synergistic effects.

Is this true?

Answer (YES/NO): YES